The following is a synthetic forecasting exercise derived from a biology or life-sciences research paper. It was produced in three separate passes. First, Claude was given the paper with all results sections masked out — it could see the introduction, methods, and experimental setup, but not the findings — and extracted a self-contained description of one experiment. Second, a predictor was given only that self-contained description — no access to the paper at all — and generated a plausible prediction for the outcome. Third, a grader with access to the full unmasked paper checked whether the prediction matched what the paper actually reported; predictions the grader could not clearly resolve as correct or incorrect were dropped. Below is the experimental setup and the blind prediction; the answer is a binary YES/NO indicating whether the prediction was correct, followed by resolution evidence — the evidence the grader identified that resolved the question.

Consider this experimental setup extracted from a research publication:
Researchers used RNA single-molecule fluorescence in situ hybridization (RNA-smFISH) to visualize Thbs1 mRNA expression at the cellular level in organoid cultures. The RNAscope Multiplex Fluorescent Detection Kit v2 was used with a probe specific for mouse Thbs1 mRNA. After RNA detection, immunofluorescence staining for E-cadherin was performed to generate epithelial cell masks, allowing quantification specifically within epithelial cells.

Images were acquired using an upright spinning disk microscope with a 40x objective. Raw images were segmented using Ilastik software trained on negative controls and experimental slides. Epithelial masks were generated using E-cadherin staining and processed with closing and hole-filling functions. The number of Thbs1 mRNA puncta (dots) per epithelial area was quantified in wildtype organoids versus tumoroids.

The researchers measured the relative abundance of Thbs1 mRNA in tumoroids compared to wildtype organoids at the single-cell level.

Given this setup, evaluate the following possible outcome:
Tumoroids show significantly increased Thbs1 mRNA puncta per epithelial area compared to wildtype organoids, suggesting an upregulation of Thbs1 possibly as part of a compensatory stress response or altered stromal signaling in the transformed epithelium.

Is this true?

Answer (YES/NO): YES